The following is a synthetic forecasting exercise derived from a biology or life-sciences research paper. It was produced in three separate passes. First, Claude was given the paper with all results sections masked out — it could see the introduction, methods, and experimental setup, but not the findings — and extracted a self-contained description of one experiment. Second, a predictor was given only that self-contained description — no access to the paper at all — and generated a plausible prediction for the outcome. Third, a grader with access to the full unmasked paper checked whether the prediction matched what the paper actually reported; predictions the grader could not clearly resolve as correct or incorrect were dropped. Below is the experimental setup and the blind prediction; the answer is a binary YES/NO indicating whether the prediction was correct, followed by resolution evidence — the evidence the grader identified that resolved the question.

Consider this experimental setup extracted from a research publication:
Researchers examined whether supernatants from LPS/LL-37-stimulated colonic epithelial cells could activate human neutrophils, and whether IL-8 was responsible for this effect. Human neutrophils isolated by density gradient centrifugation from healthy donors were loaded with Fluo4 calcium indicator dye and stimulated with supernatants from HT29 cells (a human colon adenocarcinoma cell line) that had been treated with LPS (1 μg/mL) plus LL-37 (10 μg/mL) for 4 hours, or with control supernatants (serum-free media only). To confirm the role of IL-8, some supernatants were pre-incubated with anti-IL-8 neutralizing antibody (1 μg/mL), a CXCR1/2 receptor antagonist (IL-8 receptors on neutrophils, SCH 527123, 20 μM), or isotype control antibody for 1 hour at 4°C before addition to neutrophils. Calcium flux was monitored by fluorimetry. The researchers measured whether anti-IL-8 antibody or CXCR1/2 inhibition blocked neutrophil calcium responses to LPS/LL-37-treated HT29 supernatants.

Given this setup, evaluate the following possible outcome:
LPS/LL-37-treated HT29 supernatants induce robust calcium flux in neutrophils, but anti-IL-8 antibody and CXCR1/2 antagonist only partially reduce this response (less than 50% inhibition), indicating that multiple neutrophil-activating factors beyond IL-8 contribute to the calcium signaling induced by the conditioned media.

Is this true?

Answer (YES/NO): NO